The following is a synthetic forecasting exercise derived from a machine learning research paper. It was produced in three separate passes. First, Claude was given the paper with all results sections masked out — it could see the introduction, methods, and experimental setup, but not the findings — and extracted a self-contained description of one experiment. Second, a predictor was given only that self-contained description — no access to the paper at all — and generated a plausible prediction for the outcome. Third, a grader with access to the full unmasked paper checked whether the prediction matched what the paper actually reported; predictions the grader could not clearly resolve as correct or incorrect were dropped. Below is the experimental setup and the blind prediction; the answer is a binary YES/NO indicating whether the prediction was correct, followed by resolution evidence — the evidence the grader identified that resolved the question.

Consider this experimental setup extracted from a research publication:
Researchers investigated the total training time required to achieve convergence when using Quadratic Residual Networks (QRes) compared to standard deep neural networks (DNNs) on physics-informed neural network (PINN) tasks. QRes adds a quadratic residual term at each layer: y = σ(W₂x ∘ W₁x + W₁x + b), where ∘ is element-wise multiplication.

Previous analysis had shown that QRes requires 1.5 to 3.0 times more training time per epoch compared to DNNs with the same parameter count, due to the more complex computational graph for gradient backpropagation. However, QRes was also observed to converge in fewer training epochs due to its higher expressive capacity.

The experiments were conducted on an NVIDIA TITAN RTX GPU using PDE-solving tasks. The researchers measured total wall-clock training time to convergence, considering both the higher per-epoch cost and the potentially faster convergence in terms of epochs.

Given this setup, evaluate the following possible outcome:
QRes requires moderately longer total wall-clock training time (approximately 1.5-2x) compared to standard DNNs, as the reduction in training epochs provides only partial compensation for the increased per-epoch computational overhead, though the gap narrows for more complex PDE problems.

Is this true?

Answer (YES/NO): NO